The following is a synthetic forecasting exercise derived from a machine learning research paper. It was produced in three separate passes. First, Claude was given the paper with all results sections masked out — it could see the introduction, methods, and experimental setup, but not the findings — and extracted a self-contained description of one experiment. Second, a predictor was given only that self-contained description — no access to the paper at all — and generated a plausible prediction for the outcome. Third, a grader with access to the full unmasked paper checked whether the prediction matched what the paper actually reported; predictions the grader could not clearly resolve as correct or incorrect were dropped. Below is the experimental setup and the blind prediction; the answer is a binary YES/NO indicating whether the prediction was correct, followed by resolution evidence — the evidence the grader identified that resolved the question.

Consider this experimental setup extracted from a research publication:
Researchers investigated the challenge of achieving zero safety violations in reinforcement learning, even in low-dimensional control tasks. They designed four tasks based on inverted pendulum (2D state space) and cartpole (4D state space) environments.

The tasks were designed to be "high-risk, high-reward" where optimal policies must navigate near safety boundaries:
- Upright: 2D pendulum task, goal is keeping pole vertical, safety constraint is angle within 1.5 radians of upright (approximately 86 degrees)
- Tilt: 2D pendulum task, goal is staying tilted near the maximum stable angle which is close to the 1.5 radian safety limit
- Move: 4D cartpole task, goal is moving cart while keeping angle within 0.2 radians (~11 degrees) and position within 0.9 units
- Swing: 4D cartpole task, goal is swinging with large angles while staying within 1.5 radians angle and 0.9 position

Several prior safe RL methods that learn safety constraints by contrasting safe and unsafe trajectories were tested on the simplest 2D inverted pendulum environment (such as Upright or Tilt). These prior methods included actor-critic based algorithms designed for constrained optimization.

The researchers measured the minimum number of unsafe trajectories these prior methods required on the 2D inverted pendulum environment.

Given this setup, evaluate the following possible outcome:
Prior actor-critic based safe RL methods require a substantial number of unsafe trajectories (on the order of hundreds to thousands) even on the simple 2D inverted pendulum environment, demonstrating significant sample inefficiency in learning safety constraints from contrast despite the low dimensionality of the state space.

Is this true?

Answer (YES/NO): NO